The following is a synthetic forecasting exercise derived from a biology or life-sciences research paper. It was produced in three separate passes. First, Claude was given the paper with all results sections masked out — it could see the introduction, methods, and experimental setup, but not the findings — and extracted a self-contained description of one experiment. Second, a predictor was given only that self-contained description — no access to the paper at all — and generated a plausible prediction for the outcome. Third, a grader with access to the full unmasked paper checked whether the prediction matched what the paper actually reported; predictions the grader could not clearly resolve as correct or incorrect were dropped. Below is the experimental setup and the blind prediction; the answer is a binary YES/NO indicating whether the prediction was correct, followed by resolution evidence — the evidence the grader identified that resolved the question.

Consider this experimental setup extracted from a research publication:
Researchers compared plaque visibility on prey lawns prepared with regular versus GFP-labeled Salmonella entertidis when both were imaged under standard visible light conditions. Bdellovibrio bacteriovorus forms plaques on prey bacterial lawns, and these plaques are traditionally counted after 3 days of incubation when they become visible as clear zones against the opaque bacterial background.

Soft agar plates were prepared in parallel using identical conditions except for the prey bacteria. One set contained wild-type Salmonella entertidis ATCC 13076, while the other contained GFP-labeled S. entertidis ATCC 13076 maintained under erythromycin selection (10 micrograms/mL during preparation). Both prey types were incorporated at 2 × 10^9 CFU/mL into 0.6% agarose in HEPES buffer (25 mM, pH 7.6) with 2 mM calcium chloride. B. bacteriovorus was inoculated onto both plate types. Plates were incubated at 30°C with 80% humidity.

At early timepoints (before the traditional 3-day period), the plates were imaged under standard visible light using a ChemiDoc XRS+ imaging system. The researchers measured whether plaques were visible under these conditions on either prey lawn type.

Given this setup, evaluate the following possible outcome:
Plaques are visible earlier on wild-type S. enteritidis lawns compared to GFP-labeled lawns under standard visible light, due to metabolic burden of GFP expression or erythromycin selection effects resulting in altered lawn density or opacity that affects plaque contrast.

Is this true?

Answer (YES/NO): NO